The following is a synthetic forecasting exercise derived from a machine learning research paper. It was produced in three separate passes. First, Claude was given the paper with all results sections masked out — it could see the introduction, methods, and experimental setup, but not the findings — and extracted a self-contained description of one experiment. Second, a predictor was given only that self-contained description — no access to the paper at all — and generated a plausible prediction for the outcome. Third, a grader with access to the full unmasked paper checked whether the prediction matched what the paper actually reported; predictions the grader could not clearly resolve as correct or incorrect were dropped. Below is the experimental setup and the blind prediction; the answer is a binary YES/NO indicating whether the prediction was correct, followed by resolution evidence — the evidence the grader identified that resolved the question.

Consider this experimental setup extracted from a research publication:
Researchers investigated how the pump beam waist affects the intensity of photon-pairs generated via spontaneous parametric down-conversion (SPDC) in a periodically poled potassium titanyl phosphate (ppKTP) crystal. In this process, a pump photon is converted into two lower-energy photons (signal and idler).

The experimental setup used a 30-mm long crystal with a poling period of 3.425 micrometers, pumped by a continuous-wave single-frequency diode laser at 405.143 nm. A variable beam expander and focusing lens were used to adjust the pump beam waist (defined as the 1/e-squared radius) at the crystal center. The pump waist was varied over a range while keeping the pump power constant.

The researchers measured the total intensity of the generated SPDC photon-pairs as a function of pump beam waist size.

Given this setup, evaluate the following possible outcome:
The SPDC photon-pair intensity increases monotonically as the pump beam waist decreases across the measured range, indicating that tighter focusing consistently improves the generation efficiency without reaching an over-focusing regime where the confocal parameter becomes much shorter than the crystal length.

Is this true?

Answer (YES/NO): NO